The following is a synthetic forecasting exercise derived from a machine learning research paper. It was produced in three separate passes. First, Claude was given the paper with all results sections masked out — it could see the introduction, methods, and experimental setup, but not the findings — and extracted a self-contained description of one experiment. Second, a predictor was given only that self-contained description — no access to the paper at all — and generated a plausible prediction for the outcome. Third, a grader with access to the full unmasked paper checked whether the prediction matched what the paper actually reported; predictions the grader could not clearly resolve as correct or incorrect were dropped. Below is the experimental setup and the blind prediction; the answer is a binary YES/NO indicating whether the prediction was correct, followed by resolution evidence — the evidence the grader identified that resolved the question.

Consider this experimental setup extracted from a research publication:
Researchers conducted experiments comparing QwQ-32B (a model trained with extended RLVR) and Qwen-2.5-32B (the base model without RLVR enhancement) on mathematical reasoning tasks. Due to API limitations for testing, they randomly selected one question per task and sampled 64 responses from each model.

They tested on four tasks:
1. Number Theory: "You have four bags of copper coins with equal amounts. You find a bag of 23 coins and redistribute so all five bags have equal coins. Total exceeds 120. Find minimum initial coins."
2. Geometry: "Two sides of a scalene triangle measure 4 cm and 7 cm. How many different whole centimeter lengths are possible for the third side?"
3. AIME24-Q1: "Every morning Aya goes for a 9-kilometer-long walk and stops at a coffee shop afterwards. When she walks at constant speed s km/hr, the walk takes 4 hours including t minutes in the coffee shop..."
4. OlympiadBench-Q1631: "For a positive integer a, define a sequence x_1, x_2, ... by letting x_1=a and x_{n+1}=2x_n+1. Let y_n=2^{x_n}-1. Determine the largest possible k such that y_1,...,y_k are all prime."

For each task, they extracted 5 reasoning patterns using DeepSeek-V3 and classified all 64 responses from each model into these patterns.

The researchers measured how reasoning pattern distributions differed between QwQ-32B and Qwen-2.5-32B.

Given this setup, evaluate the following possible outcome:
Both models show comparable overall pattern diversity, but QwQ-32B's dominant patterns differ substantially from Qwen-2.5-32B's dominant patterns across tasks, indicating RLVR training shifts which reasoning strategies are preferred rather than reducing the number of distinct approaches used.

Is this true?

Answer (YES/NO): NO